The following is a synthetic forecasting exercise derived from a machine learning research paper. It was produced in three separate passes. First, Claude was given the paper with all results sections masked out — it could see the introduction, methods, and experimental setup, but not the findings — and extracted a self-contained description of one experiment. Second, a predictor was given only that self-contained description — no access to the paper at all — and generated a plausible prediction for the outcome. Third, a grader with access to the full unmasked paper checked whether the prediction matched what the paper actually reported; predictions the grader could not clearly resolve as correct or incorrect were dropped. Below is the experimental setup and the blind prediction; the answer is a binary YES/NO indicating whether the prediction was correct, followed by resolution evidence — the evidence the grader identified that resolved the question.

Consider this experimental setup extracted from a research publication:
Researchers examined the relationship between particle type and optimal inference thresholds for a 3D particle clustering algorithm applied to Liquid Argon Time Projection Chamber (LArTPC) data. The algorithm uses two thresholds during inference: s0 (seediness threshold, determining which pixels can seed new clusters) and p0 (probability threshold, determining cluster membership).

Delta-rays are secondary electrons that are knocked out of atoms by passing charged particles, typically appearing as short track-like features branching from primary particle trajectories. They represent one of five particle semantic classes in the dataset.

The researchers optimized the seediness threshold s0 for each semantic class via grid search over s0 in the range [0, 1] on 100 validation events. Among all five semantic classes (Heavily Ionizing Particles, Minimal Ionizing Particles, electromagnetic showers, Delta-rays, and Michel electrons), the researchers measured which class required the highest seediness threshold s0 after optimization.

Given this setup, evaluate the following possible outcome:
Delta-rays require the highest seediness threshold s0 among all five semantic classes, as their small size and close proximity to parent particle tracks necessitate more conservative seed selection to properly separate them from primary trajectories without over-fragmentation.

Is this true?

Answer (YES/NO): YES